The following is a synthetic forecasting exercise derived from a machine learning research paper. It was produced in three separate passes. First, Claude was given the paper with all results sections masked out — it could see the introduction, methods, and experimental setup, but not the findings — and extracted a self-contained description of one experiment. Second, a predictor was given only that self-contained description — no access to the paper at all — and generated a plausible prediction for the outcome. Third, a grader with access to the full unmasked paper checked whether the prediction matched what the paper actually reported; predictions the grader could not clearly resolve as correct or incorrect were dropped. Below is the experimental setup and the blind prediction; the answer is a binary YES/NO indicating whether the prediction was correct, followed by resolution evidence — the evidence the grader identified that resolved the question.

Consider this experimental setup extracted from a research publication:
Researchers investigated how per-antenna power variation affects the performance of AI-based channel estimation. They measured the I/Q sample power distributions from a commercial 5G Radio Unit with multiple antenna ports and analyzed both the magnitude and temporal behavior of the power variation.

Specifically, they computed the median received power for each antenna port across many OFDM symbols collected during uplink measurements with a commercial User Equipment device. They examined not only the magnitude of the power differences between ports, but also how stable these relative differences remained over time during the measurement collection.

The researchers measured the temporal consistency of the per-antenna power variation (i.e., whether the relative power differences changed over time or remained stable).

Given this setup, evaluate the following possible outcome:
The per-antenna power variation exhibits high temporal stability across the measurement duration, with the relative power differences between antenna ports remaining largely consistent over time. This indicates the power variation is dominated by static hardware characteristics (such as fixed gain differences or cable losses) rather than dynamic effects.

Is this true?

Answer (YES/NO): YES